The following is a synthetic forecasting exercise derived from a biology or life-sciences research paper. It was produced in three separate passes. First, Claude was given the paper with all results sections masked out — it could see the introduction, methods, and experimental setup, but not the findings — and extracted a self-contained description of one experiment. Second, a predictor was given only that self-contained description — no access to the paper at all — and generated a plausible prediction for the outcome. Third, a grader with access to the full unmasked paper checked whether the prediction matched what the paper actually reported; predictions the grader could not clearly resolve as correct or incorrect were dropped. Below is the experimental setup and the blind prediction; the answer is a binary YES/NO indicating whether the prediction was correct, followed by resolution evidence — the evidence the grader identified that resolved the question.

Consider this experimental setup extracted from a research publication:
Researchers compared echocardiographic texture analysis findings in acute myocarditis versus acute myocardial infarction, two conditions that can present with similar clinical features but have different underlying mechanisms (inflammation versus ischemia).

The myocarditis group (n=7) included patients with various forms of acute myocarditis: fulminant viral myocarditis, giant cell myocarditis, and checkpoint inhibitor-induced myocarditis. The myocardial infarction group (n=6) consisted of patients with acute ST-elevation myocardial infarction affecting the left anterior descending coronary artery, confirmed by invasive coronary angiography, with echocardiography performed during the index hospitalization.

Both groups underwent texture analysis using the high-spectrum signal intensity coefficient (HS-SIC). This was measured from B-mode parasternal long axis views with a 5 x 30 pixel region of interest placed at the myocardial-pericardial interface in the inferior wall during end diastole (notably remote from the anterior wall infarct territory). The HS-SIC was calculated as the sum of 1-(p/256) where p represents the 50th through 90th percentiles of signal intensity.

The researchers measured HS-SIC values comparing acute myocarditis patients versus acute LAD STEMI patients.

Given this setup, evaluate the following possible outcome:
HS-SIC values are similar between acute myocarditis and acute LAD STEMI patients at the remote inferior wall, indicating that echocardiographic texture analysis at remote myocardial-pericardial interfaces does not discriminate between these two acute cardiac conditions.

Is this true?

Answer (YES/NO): NO